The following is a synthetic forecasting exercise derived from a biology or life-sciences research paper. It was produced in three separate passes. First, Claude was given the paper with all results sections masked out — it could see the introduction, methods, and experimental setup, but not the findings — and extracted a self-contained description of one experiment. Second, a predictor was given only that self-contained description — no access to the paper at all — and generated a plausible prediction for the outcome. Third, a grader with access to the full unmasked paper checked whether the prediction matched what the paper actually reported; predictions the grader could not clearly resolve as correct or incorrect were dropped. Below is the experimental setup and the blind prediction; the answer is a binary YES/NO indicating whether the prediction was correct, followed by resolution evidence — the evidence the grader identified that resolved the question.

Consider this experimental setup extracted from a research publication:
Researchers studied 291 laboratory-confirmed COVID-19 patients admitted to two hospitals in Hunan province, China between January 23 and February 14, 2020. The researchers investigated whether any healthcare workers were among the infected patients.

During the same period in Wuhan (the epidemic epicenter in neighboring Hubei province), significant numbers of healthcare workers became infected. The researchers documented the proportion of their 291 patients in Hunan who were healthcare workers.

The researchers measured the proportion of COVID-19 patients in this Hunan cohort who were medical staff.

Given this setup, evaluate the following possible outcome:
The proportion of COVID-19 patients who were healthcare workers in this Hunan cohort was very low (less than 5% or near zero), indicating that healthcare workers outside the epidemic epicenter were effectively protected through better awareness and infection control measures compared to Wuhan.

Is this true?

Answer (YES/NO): YES